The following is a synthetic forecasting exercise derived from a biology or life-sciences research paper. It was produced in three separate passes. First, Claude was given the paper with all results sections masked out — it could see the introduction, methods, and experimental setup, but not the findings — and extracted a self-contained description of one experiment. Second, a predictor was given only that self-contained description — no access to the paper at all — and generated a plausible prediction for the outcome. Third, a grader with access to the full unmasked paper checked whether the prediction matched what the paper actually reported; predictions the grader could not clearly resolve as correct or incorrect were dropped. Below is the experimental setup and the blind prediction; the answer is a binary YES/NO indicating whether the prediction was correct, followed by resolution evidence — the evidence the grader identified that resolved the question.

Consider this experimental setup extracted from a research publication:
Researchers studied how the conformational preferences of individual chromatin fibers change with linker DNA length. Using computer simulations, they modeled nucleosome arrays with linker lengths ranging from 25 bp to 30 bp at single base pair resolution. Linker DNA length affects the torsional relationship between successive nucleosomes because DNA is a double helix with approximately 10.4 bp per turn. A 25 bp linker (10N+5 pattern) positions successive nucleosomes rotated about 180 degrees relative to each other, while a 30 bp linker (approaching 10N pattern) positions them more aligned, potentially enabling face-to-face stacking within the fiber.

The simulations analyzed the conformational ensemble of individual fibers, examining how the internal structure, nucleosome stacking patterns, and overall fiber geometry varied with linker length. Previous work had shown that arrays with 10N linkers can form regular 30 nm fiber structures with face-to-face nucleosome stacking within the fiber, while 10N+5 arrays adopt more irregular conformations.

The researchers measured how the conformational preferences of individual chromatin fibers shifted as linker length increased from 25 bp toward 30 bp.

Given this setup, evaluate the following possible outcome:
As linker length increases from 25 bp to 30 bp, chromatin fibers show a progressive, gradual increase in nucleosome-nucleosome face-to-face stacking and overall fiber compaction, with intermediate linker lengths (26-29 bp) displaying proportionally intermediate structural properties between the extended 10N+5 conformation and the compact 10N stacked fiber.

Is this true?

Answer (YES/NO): NO